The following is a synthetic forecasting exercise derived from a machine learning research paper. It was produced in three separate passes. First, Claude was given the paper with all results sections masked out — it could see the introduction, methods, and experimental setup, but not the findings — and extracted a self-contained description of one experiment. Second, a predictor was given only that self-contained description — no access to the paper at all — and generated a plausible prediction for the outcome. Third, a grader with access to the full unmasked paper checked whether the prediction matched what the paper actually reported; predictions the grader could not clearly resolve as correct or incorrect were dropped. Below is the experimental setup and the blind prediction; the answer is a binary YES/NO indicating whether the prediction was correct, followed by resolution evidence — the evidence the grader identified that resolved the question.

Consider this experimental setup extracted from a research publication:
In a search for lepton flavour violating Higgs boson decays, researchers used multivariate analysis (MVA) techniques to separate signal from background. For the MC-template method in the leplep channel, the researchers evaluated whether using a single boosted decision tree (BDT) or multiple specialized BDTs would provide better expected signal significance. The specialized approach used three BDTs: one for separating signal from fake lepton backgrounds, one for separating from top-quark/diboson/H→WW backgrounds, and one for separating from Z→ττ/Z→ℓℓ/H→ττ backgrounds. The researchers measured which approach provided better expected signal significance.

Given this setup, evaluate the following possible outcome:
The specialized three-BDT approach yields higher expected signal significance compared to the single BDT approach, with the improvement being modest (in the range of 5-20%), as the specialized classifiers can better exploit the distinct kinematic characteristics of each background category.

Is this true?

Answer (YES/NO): NO